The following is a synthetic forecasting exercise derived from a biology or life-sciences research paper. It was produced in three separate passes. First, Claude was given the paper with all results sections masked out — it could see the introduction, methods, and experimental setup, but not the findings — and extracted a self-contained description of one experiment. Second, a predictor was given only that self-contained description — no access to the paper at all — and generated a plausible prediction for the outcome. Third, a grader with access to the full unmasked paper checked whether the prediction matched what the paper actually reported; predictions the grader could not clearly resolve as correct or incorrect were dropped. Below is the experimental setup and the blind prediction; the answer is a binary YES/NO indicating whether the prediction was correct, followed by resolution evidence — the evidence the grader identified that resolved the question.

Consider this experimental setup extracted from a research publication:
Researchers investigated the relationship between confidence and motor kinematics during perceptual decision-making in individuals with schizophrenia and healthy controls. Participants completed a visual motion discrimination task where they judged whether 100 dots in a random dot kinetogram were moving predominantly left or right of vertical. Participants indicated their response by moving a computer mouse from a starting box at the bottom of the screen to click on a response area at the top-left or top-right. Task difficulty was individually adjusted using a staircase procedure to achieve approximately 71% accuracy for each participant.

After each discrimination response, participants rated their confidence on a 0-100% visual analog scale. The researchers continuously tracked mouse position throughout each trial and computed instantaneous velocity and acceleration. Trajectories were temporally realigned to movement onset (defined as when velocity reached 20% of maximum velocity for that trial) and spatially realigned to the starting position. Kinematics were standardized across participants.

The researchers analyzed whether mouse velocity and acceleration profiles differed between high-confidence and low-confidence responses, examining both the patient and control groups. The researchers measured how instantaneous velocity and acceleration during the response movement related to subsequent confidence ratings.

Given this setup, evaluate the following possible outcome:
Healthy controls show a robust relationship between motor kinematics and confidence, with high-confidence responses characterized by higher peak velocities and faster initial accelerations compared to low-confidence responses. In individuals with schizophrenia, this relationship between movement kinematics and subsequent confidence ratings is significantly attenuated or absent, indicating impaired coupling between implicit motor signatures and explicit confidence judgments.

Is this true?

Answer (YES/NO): YES